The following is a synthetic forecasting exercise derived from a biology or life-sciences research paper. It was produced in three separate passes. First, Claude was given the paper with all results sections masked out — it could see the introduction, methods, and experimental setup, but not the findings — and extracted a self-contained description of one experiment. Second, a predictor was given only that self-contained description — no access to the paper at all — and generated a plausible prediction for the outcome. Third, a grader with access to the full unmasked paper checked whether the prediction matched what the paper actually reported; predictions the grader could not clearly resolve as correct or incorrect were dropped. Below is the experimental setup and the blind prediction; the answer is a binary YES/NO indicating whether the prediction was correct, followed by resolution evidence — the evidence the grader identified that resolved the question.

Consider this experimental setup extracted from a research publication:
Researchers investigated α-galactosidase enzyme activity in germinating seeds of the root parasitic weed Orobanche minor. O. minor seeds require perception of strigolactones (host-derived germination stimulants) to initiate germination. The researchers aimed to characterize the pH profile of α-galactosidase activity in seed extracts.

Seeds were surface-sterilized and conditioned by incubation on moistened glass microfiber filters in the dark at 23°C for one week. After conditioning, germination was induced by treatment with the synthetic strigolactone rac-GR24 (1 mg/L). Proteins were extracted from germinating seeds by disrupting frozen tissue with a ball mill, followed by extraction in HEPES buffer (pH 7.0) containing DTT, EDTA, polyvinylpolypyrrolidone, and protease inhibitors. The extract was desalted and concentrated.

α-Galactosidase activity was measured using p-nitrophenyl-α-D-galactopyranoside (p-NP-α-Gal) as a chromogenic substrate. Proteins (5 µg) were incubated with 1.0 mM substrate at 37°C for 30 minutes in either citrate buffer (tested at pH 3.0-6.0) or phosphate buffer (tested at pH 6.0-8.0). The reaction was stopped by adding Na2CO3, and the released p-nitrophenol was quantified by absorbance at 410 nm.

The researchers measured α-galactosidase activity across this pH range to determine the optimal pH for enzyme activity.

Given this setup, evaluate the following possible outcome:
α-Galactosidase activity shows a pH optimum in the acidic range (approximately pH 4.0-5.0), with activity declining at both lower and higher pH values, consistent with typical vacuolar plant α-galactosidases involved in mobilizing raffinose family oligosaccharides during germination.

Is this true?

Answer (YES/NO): NO